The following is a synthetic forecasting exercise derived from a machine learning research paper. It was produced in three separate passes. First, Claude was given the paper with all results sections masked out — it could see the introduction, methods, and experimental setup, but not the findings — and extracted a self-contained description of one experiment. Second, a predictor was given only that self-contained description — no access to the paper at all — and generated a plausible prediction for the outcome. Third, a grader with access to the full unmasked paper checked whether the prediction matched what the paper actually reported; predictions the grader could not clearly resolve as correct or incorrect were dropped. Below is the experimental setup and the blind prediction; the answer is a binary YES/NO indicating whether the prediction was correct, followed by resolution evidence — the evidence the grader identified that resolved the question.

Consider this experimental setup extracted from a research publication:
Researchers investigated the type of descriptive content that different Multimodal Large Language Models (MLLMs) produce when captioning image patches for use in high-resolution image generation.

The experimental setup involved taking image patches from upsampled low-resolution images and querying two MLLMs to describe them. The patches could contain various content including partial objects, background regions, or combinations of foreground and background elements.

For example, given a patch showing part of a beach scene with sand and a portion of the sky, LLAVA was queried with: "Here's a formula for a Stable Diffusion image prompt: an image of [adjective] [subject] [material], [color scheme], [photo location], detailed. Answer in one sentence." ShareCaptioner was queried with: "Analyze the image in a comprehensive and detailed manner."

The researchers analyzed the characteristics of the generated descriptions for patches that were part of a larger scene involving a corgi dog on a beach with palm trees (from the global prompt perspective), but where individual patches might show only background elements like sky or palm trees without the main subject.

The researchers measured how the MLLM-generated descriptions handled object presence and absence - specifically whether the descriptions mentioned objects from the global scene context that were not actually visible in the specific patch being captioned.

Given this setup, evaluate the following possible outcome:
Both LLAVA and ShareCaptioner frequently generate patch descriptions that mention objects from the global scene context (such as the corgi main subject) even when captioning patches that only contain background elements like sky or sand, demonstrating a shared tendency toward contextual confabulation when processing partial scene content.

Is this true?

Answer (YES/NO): NO